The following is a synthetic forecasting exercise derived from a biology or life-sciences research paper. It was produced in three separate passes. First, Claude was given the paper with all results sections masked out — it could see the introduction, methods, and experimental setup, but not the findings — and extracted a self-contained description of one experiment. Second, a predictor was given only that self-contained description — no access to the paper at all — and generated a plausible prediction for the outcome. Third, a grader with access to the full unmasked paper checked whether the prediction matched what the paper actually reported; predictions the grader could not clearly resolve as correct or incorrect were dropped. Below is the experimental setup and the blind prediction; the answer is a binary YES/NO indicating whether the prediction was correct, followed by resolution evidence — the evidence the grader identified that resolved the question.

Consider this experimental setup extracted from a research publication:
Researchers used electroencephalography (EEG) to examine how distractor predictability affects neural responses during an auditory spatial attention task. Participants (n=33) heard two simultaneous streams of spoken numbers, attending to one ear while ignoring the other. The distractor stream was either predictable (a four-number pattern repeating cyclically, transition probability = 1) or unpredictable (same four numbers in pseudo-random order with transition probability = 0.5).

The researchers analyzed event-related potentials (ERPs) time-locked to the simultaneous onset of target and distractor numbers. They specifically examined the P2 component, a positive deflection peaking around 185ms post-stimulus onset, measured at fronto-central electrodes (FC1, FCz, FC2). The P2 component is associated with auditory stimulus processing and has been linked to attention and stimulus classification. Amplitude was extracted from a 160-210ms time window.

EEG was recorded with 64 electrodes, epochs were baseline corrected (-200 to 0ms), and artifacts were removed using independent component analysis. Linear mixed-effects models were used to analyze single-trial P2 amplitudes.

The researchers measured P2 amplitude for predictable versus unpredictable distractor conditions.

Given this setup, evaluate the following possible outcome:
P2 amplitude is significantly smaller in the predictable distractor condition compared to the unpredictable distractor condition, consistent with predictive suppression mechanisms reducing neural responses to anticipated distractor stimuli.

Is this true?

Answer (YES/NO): YES